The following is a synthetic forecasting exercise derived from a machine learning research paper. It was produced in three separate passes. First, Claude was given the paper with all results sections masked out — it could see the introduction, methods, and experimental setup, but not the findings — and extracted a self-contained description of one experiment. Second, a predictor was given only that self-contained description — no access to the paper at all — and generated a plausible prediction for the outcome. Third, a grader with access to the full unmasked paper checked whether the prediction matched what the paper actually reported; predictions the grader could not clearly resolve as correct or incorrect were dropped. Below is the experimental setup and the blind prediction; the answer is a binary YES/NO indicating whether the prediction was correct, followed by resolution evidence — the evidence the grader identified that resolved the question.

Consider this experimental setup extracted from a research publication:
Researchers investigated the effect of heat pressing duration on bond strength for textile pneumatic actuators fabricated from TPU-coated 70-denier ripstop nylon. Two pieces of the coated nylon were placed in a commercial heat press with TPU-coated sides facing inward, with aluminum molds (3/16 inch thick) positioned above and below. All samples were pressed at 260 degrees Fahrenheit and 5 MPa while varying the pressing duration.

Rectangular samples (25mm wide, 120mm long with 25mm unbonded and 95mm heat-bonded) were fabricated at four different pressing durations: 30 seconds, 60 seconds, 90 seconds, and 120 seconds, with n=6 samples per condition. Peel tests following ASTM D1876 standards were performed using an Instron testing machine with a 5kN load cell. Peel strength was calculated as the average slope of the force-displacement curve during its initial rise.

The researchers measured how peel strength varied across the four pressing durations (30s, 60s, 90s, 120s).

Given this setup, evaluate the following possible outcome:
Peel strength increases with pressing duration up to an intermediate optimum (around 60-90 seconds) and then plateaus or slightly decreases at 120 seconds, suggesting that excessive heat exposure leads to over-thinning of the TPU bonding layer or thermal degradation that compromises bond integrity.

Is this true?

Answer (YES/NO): NO